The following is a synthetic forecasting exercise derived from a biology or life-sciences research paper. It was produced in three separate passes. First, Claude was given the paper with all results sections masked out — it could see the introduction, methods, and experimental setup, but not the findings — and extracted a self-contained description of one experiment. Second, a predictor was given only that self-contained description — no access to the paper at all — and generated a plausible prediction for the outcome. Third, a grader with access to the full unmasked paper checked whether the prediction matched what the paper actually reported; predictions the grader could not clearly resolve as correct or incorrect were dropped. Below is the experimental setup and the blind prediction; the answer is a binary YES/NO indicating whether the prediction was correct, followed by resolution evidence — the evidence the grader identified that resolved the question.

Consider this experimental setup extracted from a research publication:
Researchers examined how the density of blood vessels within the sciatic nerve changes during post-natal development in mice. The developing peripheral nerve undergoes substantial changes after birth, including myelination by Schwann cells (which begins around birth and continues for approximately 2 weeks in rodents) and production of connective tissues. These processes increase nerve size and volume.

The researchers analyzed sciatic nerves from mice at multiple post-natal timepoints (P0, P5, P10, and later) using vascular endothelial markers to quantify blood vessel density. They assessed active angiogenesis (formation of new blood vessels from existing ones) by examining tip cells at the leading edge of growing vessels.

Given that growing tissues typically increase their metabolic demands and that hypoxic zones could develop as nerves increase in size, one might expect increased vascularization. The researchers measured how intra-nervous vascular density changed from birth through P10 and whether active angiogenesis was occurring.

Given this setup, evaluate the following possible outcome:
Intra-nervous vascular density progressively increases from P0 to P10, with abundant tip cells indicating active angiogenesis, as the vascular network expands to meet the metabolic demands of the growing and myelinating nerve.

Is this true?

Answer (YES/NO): NO